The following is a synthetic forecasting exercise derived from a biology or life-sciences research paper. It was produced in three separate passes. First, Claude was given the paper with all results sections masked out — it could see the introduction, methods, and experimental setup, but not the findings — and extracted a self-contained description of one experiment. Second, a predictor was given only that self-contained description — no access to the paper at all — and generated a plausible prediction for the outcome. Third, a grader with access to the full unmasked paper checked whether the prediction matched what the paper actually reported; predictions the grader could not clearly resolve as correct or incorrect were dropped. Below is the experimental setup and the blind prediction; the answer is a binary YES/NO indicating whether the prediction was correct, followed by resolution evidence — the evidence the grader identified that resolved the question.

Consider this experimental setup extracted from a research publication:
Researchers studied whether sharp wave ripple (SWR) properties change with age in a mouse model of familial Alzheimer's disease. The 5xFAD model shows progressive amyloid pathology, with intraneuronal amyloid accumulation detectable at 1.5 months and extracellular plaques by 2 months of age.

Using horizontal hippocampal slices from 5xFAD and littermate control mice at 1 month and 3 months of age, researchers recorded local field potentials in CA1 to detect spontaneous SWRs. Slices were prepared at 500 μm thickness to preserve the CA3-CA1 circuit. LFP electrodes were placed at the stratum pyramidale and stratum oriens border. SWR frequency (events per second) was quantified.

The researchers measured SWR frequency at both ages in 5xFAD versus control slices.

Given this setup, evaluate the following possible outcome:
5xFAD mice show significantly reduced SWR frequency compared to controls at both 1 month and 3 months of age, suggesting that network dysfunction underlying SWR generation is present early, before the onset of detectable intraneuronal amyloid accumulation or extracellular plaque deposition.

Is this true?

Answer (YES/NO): NO